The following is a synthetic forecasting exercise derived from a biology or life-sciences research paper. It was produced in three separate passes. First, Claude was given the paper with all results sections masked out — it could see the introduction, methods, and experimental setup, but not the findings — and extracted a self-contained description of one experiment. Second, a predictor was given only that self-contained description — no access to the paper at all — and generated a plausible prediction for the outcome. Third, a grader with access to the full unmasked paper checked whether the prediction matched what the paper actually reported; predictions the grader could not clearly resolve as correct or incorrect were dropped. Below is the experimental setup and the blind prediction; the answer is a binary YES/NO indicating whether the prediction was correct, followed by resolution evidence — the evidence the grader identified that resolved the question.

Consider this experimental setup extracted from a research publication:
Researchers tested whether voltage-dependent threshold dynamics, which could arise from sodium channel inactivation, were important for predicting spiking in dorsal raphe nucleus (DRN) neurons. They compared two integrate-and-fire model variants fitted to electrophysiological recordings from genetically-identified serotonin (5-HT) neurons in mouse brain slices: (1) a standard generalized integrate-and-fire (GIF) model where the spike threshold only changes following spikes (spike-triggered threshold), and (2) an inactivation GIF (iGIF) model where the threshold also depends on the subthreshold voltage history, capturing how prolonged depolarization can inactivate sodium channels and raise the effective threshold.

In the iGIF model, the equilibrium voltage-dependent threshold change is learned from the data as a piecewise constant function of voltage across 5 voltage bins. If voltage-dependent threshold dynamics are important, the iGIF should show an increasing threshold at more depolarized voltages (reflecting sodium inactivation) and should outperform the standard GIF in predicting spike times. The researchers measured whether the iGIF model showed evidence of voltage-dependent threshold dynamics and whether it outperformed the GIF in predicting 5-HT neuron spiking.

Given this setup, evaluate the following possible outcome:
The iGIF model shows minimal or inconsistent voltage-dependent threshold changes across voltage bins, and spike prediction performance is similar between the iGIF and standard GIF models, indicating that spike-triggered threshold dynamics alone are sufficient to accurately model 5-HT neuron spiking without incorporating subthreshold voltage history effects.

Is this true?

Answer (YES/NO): NO